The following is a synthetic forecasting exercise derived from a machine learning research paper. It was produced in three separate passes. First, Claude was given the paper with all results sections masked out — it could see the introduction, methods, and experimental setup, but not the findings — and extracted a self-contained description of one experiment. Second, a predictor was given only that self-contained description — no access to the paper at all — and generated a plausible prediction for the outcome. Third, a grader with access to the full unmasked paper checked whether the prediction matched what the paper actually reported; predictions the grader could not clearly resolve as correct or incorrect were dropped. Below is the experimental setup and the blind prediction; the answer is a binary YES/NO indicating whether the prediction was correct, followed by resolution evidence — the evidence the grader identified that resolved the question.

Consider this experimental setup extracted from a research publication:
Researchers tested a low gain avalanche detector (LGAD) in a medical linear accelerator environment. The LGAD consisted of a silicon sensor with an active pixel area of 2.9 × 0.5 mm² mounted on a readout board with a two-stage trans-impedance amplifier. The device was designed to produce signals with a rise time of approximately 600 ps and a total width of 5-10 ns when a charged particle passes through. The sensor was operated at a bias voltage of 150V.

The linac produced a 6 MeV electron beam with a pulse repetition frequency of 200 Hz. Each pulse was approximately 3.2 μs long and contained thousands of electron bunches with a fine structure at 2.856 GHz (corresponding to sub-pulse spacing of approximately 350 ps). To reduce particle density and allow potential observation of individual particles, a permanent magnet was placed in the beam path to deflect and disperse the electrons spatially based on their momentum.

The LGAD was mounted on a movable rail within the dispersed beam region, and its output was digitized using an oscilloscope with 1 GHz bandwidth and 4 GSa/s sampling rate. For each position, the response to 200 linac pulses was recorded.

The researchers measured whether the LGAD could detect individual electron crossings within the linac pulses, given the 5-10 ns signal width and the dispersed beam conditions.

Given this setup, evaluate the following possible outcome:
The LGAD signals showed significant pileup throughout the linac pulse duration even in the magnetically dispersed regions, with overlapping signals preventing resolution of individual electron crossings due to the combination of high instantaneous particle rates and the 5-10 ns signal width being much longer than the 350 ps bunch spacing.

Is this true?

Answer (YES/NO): NO